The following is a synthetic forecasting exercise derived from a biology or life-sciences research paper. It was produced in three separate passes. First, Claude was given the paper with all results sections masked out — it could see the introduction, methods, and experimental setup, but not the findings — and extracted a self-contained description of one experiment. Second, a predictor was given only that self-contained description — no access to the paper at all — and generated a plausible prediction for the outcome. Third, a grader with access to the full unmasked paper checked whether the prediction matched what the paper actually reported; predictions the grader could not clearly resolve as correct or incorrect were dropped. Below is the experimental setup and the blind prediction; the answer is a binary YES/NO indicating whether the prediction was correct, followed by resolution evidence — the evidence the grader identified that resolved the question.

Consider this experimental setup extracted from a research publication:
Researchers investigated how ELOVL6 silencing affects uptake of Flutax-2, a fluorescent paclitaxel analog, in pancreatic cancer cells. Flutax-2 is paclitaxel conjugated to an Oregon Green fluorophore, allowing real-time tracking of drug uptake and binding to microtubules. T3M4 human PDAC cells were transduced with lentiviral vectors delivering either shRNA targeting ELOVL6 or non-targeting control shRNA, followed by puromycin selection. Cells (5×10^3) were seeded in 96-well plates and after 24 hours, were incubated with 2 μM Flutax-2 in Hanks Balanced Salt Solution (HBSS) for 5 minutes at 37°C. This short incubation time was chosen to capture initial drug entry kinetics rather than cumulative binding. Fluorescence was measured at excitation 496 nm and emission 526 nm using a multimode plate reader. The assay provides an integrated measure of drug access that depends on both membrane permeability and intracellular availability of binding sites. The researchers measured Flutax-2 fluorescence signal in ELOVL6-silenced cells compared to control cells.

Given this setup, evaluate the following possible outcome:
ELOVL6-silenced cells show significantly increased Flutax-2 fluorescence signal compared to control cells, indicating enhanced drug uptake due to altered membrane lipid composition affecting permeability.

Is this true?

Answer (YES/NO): YES